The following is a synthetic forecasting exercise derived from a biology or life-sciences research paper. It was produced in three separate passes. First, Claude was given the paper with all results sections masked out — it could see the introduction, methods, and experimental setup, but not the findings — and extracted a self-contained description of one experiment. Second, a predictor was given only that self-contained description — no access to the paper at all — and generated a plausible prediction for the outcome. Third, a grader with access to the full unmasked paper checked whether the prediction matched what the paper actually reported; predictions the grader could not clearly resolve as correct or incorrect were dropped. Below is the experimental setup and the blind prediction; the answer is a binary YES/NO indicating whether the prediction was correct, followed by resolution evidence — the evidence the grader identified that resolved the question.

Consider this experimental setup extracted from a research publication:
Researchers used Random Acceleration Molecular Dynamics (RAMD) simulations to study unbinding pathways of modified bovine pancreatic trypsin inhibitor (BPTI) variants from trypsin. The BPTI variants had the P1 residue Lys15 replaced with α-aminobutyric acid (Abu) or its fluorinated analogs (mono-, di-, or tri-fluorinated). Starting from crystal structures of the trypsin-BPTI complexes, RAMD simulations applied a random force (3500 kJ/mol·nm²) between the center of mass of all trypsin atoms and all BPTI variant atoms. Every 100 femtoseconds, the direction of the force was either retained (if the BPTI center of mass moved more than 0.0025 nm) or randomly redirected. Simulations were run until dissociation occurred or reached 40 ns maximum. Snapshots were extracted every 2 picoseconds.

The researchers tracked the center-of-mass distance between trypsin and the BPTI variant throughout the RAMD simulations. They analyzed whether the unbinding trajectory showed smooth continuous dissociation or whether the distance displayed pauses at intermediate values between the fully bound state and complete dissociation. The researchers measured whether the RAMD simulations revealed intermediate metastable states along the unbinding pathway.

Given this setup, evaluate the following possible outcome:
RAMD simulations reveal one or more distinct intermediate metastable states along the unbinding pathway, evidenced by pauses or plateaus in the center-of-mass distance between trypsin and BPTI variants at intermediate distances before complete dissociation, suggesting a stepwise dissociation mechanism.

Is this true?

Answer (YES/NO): YES